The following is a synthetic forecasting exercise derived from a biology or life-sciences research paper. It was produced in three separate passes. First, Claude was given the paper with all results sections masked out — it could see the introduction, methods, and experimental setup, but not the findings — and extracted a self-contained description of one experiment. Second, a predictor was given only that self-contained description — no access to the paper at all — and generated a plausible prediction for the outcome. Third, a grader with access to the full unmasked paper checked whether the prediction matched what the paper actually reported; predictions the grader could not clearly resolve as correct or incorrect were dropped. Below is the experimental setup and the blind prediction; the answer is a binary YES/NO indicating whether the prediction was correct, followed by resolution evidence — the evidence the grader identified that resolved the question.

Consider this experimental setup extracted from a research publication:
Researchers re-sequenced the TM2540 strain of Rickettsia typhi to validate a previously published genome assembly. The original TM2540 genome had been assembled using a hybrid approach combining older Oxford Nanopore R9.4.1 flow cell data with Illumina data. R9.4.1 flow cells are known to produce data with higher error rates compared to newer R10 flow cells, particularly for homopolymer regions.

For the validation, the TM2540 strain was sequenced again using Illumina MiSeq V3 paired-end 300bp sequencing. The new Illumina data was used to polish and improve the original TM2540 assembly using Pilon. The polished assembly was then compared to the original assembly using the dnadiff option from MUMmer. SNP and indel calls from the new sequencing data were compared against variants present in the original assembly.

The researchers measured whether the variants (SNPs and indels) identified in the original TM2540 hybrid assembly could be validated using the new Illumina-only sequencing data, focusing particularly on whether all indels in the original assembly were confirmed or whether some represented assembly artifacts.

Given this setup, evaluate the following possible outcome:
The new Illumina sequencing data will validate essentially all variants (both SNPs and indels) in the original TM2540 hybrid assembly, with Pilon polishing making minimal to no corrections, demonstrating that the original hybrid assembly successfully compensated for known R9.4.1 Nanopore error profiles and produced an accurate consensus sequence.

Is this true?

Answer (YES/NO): NO